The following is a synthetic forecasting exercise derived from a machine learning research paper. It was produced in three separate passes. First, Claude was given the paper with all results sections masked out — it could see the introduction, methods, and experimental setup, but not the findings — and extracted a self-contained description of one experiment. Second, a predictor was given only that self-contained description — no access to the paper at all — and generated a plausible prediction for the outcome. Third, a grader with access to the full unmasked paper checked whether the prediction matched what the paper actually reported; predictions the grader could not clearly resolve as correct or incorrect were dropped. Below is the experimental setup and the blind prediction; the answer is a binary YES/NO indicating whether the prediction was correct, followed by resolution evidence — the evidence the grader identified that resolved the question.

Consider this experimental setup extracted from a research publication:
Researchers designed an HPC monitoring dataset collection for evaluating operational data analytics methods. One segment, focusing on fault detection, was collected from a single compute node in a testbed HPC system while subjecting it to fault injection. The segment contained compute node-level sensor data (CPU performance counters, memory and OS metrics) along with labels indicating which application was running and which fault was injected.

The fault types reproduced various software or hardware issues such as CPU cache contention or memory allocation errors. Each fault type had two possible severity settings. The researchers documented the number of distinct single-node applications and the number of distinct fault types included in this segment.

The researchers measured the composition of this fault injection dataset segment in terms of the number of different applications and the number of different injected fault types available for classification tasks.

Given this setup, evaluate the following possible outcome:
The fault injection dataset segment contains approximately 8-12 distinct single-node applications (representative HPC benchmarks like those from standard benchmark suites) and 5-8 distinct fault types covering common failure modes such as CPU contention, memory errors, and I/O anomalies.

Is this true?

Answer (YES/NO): NO